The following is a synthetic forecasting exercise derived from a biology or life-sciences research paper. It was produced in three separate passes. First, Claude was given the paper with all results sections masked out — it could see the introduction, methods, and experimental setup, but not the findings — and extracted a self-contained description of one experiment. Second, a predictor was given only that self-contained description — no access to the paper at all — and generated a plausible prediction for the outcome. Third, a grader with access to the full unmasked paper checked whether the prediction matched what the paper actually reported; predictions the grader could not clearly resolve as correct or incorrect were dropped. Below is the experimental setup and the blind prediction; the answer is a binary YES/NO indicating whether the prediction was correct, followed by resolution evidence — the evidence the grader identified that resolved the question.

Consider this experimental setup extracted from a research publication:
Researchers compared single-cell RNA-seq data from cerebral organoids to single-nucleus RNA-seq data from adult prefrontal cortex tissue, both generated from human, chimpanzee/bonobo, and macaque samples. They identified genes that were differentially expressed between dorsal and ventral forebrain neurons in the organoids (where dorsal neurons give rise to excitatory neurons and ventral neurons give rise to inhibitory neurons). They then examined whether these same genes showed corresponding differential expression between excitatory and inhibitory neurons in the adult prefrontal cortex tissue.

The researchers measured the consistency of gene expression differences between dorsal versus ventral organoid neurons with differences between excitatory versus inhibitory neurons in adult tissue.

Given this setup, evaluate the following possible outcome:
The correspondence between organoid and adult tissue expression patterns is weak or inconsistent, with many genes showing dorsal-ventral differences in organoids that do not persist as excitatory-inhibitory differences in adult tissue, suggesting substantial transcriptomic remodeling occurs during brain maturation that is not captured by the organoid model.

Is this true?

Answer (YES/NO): NO